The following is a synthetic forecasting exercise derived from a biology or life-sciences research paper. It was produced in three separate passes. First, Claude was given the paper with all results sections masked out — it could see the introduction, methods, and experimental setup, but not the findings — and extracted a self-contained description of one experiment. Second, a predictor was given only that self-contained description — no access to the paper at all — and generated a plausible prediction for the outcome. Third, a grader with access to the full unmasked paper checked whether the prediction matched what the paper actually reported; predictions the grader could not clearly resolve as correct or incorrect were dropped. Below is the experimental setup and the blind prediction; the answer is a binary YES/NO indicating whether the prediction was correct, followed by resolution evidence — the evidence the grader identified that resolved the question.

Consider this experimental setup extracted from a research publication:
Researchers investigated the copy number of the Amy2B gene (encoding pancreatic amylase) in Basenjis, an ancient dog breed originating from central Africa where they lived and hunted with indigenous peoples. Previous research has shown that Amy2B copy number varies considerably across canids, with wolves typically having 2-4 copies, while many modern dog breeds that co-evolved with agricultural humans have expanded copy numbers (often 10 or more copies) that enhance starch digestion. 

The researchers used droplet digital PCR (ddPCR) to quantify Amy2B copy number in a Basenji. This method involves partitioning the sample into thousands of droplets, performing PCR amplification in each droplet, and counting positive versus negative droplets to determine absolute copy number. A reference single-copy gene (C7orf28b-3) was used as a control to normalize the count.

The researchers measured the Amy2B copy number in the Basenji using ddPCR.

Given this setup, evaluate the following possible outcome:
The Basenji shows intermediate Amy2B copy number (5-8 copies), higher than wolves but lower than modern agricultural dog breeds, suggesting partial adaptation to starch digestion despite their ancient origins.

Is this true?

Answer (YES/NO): NO